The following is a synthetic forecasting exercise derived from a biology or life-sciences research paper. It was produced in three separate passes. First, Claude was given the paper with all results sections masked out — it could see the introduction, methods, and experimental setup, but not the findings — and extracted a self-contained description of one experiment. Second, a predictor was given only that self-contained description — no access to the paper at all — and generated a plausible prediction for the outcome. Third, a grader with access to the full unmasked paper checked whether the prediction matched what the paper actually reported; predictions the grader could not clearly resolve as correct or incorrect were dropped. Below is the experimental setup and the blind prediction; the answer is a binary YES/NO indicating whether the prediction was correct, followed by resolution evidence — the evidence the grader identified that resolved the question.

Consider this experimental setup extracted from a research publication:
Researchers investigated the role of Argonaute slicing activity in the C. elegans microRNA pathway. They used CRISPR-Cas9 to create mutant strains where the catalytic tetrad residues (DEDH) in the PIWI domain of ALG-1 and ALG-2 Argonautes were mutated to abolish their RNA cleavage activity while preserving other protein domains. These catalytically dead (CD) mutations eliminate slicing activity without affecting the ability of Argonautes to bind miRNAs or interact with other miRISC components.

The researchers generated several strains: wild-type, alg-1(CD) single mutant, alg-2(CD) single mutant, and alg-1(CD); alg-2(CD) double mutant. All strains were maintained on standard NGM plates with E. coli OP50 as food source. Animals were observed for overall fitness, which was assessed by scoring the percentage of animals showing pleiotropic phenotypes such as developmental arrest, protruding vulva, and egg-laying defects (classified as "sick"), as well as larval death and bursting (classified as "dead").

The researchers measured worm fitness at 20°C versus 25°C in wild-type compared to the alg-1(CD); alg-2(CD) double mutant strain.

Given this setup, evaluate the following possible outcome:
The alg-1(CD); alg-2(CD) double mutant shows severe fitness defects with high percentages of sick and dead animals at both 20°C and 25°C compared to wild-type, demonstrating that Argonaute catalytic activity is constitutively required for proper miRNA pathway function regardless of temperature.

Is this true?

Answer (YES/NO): NO